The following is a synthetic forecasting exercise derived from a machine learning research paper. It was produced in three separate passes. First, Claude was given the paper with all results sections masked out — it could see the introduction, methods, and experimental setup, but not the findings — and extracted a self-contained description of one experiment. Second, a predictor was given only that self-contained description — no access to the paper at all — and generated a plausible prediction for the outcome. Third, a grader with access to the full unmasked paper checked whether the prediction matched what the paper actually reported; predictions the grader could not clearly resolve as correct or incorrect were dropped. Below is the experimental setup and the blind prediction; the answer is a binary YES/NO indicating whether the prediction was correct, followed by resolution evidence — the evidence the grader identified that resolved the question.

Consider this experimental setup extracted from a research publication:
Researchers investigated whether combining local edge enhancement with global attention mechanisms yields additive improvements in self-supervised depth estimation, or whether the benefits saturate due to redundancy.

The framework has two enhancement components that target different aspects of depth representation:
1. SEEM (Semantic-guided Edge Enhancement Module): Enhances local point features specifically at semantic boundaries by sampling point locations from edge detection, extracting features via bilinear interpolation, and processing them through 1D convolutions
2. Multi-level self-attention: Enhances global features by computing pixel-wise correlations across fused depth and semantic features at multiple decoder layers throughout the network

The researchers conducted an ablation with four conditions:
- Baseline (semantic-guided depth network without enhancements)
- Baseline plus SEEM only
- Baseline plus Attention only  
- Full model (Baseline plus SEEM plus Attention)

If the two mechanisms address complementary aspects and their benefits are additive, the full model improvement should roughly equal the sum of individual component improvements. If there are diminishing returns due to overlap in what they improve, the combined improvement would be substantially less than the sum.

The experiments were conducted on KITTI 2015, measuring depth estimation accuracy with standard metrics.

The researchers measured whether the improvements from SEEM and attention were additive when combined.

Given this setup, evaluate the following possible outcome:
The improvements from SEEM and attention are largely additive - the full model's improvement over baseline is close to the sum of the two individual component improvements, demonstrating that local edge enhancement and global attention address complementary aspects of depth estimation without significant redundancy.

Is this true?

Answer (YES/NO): NO